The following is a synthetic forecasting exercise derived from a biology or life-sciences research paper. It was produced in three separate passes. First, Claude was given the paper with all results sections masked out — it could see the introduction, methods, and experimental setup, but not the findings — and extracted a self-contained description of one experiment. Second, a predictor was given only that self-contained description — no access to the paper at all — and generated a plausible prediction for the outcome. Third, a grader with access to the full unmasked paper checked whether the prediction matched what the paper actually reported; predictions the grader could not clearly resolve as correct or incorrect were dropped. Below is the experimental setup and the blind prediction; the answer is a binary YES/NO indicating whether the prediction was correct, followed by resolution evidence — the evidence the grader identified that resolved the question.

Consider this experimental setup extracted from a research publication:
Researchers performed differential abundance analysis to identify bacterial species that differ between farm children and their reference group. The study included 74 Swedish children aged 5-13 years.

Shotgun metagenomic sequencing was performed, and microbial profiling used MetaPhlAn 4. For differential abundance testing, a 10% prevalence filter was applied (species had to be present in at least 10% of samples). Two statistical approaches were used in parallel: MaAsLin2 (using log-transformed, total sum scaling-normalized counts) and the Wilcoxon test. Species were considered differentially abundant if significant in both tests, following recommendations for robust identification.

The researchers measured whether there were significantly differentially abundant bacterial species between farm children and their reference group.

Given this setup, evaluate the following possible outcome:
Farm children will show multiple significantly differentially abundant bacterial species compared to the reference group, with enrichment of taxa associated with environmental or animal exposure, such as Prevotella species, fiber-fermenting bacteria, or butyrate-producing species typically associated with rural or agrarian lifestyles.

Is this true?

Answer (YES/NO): NO